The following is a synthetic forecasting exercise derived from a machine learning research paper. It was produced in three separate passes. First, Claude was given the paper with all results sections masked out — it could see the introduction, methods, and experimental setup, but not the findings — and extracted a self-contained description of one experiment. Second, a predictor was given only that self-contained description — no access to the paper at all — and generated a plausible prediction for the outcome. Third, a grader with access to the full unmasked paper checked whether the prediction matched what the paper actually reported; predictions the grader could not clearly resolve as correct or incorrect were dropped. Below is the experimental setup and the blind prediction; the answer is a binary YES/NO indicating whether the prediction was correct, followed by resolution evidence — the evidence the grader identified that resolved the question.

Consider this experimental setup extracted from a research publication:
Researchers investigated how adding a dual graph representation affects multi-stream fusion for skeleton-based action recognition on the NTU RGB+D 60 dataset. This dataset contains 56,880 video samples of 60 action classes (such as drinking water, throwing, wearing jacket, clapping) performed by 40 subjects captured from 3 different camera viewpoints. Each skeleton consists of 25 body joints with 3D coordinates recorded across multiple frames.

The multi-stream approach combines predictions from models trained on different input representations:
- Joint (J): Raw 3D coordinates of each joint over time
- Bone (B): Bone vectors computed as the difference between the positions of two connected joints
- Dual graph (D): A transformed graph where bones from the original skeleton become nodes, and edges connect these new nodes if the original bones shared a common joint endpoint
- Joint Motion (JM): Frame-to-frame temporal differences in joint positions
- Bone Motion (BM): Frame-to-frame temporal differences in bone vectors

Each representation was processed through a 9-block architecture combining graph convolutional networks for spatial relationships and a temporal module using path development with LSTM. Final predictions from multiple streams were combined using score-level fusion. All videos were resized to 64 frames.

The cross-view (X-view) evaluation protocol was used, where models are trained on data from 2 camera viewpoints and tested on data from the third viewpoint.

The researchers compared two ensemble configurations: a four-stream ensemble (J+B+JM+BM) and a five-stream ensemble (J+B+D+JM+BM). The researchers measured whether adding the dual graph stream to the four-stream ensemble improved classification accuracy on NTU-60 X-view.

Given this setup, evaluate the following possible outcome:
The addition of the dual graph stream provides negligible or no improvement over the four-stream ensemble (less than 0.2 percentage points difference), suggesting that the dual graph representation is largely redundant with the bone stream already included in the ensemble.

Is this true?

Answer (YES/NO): YES